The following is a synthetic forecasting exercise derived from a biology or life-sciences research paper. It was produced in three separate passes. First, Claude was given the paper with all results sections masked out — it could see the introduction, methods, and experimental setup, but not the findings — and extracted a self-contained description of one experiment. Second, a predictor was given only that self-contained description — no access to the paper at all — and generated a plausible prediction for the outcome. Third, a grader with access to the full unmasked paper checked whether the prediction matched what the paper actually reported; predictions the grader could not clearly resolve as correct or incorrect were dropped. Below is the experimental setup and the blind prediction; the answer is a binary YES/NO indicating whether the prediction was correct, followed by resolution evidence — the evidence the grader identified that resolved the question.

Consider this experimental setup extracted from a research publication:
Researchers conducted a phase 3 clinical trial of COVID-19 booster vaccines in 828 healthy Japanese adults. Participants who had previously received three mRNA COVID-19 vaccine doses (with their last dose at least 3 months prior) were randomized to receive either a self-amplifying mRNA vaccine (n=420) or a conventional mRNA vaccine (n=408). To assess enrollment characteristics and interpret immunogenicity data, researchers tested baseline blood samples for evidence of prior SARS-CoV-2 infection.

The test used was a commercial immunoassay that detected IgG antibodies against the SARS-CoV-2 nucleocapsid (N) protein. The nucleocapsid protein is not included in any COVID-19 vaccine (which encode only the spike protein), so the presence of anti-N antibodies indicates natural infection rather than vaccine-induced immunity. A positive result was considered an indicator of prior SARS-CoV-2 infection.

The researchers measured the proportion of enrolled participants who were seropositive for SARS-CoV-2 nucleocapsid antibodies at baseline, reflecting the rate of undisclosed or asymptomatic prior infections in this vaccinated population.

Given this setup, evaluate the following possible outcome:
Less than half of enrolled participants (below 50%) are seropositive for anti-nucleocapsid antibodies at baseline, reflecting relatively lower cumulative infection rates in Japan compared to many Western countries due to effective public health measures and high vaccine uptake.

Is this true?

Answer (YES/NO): YES